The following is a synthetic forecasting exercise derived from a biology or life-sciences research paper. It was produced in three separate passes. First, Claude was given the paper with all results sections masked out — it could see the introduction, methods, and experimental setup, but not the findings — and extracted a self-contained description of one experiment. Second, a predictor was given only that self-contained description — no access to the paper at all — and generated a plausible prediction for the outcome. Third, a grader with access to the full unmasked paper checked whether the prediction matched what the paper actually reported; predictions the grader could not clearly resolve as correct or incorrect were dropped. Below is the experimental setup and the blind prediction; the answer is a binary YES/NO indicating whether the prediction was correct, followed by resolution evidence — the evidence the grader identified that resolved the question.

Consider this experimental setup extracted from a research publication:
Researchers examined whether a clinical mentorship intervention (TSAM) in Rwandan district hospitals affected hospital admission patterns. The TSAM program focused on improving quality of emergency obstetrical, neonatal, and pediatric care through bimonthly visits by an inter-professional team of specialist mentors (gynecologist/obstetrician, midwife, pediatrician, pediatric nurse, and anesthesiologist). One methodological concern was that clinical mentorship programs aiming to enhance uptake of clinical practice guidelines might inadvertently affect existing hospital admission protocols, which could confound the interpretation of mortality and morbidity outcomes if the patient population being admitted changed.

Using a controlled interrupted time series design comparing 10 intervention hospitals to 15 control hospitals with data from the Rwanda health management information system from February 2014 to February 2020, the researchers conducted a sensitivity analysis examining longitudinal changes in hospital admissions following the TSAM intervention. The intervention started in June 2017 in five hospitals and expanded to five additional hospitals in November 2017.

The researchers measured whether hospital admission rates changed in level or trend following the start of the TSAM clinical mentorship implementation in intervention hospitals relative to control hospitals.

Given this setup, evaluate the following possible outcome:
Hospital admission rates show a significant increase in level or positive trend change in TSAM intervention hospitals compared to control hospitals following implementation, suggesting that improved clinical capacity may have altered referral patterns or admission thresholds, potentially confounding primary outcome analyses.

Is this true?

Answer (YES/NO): NO